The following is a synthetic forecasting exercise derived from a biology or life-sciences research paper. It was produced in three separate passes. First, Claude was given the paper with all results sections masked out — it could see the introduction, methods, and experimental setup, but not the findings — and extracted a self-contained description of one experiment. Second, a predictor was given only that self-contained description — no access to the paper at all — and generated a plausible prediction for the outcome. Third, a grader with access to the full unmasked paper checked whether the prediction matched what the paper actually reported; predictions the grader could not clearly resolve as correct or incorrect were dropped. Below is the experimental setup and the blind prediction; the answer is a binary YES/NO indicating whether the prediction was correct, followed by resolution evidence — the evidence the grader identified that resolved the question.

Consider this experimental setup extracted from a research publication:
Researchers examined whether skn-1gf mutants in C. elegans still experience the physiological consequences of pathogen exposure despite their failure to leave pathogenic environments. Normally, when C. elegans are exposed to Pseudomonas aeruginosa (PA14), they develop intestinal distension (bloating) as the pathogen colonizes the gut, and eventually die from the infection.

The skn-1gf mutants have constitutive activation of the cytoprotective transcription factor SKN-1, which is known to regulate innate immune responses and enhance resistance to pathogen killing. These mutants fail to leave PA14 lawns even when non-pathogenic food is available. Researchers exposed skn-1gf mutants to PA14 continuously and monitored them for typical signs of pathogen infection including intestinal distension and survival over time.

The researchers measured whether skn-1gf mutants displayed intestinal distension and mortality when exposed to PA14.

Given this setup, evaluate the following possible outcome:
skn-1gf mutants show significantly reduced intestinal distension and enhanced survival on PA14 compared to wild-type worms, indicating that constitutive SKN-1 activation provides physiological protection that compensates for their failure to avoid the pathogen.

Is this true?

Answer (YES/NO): NO